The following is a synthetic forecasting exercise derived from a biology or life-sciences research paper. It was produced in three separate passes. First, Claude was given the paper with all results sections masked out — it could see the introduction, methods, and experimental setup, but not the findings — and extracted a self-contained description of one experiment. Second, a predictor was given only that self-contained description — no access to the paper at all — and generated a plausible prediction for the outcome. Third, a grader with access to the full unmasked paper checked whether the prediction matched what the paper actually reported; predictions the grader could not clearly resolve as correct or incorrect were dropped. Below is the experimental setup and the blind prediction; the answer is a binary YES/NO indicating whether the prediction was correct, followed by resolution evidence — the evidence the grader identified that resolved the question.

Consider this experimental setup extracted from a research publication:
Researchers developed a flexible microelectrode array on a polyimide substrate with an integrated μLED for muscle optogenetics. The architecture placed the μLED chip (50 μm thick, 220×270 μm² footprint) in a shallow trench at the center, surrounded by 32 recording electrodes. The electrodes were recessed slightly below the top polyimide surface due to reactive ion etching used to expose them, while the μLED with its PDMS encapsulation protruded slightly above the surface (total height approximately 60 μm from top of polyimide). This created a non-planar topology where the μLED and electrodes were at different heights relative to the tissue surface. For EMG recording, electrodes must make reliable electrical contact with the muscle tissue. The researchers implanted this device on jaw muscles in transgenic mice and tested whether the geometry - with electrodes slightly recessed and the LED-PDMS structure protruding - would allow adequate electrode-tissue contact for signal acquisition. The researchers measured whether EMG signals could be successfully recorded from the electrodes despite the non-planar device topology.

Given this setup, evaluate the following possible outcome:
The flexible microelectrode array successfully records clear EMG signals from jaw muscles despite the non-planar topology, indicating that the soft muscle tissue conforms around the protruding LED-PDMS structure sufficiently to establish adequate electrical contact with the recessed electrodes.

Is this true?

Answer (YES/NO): YES